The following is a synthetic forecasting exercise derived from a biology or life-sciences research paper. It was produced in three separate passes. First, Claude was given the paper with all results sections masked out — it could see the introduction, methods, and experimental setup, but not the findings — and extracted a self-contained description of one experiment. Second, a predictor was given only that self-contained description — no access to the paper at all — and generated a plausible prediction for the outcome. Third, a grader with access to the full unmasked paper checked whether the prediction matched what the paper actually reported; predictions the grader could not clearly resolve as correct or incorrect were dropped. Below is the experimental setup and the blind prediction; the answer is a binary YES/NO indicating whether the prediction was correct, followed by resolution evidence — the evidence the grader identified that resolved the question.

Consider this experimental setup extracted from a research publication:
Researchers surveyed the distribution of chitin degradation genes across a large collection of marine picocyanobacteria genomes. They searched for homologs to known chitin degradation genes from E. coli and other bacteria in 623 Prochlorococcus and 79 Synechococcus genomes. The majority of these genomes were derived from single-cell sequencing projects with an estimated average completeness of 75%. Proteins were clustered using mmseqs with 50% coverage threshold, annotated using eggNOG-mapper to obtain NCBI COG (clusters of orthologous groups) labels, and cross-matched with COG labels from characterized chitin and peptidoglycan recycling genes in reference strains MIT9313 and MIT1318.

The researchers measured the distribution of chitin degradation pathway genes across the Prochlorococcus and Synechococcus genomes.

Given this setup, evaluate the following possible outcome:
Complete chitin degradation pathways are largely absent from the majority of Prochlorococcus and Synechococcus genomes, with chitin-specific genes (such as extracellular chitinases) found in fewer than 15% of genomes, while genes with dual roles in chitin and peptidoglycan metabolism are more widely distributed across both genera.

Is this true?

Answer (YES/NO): NO